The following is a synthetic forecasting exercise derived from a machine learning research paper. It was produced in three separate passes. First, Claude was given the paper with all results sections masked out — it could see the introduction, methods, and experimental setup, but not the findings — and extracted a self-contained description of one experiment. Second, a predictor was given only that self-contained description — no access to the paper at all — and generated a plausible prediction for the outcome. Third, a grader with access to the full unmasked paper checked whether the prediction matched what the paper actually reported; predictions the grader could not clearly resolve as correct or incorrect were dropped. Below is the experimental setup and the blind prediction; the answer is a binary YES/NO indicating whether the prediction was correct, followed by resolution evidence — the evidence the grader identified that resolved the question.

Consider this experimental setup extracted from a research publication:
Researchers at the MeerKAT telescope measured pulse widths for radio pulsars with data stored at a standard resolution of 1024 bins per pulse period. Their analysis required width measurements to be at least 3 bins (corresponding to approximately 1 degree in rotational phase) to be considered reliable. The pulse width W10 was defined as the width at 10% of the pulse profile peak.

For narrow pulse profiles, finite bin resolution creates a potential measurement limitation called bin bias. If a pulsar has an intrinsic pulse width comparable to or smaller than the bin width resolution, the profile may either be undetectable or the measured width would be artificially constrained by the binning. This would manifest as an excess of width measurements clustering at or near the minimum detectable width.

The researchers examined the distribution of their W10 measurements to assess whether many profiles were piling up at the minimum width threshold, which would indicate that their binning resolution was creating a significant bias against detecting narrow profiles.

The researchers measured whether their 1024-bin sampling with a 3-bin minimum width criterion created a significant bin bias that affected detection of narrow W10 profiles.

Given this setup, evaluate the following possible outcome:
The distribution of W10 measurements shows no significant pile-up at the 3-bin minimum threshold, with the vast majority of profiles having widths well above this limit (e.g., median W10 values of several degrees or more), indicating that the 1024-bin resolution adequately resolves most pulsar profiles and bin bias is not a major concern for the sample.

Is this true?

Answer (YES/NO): YES